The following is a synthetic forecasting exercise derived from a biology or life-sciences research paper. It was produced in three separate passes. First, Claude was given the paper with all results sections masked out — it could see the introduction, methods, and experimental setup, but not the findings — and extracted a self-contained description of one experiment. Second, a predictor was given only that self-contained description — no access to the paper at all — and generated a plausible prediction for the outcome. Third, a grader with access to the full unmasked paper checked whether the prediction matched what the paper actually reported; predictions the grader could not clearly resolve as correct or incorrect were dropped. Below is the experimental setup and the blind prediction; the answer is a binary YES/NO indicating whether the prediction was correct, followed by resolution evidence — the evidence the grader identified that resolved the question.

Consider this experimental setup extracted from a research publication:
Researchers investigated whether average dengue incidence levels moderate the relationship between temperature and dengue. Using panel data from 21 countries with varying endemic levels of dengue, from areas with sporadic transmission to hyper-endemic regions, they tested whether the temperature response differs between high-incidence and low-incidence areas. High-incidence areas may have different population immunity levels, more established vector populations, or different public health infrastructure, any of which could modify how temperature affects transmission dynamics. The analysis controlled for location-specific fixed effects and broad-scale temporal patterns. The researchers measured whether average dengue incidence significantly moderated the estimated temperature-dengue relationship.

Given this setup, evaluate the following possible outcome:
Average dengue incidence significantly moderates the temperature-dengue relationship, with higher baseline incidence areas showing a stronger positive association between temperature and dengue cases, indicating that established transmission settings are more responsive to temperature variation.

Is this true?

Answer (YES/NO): NO